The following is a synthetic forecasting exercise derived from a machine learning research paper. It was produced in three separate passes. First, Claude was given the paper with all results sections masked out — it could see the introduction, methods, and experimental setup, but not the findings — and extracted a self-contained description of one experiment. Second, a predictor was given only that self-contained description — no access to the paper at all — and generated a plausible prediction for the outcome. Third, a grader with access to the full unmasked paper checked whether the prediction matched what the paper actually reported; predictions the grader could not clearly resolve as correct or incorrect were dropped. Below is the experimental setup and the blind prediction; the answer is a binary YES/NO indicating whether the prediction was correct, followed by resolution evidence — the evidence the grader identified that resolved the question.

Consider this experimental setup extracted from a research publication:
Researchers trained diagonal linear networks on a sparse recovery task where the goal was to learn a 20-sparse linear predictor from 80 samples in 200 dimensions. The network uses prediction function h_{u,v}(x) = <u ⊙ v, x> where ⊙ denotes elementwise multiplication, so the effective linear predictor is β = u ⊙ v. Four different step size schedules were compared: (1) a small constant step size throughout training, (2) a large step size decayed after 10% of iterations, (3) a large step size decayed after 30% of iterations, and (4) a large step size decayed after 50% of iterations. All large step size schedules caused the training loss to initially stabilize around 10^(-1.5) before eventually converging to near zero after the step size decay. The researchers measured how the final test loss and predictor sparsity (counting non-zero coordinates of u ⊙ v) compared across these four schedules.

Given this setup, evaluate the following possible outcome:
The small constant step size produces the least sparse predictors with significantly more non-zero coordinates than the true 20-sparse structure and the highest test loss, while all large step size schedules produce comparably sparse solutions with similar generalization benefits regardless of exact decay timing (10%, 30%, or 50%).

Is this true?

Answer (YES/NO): NO